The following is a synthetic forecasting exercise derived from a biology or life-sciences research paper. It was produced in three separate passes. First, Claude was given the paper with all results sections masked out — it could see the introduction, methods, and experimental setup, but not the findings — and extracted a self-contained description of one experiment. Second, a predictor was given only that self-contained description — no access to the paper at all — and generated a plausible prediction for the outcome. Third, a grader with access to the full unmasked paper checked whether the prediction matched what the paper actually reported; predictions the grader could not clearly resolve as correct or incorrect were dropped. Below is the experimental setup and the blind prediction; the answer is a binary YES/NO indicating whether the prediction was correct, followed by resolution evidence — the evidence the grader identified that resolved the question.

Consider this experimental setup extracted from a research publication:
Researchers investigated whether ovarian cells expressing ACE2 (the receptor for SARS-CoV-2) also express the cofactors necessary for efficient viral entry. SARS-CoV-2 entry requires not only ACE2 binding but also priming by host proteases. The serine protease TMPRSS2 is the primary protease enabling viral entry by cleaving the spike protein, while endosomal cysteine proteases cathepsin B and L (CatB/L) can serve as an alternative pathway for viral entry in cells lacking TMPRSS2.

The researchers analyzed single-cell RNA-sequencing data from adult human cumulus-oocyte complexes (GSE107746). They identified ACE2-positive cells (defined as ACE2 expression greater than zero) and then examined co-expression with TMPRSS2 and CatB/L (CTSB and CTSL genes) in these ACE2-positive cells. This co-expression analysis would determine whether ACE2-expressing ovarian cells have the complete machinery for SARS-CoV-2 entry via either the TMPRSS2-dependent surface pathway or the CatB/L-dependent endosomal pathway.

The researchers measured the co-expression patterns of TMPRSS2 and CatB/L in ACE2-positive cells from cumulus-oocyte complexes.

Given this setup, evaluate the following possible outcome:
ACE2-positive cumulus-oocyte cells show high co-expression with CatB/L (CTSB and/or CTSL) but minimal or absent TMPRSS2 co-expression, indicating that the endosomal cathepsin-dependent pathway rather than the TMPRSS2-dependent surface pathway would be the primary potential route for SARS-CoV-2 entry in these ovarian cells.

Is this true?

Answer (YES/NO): YES